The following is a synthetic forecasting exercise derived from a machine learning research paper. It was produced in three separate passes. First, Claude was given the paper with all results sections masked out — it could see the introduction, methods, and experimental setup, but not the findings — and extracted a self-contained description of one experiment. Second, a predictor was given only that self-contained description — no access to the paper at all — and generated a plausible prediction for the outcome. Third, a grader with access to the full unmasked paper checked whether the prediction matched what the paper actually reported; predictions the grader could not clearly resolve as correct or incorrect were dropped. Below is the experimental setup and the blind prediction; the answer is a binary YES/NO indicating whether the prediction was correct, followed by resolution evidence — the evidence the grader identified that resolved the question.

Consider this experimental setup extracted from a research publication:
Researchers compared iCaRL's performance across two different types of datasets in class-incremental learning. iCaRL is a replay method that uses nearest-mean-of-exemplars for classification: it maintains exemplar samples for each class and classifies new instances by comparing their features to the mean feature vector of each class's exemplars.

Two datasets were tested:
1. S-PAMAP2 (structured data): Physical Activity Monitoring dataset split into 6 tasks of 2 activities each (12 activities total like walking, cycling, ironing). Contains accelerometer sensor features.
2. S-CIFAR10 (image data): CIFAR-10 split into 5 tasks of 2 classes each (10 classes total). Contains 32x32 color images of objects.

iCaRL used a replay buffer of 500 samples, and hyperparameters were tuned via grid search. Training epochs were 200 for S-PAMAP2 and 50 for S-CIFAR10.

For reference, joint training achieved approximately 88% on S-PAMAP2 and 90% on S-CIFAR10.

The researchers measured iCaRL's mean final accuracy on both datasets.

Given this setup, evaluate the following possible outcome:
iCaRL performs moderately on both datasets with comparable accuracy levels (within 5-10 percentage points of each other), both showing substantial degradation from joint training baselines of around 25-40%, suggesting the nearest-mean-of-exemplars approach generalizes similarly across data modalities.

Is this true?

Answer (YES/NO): NO